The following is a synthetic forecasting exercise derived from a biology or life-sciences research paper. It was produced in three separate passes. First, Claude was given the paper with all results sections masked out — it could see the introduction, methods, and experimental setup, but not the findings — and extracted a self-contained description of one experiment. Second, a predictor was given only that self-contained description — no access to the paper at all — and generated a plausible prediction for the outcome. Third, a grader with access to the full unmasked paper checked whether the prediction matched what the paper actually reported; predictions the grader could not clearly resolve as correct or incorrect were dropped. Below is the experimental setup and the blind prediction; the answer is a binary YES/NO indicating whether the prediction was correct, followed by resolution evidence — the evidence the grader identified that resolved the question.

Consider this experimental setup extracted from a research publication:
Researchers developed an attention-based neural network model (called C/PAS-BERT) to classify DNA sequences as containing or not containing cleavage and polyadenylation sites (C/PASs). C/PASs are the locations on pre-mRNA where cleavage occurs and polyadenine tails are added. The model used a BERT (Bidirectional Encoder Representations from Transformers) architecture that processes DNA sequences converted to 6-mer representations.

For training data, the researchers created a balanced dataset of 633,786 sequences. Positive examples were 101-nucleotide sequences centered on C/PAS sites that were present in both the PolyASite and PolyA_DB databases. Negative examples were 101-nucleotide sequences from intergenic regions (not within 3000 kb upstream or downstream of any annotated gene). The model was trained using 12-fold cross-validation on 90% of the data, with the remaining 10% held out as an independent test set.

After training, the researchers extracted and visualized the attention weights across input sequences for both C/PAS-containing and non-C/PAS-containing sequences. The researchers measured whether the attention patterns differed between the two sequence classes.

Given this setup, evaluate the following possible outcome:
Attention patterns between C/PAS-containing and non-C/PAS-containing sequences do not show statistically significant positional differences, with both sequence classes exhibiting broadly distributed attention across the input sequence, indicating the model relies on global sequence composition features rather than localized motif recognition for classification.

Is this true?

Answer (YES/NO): NO